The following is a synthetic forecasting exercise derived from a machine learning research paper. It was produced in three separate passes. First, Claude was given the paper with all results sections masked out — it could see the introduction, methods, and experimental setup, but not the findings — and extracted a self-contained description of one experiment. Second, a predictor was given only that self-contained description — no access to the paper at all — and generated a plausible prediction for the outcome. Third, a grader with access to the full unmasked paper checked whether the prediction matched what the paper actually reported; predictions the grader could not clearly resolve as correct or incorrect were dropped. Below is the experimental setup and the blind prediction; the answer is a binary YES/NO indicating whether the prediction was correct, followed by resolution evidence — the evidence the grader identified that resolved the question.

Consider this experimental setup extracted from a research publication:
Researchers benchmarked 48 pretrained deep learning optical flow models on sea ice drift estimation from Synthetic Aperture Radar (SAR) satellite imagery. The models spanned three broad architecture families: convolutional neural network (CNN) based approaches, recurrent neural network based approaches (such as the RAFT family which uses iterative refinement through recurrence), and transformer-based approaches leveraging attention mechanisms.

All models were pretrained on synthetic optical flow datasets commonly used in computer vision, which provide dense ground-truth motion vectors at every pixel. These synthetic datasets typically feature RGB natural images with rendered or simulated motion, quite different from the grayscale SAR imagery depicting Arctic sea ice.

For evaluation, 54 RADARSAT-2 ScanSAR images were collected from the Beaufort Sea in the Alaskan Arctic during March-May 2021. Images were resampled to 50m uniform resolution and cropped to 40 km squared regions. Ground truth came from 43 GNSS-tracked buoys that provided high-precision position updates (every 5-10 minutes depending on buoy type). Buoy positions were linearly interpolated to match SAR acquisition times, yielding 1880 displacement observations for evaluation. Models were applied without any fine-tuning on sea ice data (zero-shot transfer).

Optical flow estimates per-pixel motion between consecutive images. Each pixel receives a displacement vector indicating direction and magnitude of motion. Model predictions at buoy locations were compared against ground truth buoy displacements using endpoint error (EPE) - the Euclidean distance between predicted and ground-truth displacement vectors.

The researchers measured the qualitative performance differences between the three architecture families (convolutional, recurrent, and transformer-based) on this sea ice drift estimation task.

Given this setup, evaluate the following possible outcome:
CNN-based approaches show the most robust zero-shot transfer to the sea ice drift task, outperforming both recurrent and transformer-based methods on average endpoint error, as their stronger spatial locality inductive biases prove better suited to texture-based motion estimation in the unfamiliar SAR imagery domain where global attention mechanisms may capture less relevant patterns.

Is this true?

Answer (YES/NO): NO